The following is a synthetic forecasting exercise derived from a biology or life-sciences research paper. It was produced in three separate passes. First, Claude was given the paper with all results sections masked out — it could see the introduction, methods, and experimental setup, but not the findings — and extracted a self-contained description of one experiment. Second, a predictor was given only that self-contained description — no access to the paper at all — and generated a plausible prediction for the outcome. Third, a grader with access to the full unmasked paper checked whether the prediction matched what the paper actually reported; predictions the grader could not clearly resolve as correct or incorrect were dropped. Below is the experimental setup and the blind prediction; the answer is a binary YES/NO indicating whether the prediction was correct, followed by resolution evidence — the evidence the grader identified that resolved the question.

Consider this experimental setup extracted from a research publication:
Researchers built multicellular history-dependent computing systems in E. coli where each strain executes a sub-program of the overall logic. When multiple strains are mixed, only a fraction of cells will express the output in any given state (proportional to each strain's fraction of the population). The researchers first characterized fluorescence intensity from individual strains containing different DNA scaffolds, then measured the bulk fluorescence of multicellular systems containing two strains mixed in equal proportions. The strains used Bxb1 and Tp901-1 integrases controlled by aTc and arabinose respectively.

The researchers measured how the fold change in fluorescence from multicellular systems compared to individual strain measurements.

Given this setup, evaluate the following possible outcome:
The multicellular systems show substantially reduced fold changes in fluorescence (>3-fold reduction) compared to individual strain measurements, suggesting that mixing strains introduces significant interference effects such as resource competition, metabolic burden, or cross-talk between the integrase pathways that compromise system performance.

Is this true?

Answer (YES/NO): NO